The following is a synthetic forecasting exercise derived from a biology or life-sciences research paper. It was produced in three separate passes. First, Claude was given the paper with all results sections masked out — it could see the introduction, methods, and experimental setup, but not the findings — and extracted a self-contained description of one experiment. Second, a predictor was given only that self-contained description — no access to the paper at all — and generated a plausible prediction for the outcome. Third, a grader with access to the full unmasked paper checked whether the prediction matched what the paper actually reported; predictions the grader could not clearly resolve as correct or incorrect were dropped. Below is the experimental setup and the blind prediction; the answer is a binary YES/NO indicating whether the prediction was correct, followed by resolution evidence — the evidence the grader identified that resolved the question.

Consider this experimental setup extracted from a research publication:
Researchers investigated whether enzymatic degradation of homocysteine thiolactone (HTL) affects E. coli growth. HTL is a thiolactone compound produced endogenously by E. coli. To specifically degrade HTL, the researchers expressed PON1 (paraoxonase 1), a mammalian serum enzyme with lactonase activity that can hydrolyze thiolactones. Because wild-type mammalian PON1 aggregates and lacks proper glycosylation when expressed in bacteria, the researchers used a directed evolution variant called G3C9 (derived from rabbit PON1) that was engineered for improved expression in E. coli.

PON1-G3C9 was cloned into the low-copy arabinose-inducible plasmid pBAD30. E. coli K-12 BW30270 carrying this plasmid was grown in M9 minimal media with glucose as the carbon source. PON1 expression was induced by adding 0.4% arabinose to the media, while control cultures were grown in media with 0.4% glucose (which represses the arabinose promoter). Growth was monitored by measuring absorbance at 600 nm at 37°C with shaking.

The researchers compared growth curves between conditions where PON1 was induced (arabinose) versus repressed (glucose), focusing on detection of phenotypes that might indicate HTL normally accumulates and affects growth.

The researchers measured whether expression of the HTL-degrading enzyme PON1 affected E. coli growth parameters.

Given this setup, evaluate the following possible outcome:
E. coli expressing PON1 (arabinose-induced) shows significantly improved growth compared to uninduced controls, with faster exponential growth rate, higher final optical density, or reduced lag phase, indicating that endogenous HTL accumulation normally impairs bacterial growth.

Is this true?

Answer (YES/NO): NO